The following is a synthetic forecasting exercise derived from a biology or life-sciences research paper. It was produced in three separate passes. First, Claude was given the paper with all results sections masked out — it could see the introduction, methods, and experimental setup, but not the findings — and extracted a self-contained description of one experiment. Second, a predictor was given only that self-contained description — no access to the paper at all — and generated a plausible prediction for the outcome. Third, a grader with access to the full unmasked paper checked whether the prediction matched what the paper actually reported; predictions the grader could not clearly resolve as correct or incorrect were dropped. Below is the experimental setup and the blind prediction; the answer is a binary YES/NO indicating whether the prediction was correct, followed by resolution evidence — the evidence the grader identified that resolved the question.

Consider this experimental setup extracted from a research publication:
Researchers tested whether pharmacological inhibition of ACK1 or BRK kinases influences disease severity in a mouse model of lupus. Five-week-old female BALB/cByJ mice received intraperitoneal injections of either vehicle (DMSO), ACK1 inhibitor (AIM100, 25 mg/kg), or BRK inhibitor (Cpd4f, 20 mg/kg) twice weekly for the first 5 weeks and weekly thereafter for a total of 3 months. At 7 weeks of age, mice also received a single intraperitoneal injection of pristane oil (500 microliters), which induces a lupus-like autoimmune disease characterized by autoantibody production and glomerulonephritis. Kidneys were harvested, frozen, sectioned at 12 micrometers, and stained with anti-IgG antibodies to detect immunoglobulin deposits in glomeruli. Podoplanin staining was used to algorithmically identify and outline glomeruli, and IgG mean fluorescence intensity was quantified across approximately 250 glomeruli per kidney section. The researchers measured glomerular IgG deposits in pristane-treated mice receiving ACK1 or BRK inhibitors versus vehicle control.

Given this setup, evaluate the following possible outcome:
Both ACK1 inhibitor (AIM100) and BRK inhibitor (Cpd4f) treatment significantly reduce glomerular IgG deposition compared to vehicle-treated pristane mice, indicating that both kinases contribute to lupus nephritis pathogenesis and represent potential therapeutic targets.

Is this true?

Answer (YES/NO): NO